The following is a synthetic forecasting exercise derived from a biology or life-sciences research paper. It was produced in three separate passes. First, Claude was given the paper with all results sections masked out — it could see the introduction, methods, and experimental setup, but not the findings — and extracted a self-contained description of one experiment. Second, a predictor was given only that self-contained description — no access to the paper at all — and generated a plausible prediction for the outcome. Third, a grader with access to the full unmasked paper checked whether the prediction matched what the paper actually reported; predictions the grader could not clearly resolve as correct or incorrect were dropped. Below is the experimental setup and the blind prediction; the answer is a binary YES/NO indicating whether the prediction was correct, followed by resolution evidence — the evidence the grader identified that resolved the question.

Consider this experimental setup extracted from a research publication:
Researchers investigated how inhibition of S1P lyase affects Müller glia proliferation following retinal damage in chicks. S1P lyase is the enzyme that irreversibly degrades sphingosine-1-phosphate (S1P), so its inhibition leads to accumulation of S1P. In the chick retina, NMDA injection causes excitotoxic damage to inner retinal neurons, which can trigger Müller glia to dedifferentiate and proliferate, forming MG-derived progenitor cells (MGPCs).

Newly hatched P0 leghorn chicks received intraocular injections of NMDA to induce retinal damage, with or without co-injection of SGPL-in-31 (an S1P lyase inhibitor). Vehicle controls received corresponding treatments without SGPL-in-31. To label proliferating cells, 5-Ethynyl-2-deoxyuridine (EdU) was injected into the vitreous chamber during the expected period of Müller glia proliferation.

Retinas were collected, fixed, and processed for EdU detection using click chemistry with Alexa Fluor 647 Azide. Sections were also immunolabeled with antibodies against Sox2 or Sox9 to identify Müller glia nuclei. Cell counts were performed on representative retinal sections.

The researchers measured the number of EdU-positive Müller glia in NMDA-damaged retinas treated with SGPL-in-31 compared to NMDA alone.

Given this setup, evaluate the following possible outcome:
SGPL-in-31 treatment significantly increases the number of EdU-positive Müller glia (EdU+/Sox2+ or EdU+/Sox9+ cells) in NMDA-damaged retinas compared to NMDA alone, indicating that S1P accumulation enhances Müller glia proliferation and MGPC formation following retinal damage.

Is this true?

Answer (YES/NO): NO